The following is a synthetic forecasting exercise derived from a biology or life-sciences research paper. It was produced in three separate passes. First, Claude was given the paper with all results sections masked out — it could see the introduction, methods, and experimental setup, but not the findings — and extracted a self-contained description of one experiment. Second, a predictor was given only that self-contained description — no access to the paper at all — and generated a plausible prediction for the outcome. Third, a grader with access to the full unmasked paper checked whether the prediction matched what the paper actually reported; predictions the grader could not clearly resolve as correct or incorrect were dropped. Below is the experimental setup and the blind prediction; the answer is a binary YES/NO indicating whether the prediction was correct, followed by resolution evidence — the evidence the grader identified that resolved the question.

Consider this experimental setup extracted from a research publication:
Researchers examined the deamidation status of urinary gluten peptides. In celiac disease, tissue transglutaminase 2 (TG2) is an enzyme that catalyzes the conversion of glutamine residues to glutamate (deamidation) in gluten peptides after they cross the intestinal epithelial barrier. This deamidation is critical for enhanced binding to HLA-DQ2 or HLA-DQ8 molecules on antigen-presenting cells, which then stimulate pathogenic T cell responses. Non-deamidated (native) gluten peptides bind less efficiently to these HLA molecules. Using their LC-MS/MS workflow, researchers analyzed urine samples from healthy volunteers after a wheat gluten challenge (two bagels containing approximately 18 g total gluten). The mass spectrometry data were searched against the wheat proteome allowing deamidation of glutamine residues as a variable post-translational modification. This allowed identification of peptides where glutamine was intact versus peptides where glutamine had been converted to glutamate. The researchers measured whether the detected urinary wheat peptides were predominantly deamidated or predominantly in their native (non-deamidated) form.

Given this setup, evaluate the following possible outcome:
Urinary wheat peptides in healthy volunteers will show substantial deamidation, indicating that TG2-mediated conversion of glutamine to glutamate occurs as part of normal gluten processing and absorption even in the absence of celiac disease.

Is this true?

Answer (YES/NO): NO